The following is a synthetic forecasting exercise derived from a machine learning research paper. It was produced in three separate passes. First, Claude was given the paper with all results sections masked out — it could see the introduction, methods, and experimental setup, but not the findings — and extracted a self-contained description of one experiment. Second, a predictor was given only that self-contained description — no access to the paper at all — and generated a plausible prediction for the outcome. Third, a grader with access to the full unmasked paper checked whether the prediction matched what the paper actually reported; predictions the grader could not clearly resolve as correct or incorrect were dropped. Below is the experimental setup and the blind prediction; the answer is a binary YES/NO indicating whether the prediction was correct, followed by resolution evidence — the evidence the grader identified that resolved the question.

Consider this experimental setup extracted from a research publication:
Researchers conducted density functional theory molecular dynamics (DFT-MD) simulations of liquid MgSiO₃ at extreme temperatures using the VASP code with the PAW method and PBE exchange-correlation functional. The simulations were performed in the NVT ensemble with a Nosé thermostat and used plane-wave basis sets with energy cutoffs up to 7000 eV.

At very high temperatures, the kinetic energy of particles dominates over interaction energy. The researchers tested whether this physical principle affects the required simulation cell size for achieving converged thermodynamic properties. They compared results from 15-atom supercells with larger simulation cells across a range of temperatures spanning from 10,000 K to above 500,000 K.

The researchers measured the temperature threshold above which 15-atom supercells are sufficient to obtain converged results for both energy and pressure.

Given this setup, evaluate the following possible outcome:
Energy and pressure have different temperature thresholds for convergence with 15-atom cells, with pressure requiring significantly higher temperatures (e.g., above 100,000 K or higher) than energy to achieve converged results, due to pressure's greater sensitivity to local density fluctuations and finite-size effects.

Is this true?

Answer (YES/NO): NO